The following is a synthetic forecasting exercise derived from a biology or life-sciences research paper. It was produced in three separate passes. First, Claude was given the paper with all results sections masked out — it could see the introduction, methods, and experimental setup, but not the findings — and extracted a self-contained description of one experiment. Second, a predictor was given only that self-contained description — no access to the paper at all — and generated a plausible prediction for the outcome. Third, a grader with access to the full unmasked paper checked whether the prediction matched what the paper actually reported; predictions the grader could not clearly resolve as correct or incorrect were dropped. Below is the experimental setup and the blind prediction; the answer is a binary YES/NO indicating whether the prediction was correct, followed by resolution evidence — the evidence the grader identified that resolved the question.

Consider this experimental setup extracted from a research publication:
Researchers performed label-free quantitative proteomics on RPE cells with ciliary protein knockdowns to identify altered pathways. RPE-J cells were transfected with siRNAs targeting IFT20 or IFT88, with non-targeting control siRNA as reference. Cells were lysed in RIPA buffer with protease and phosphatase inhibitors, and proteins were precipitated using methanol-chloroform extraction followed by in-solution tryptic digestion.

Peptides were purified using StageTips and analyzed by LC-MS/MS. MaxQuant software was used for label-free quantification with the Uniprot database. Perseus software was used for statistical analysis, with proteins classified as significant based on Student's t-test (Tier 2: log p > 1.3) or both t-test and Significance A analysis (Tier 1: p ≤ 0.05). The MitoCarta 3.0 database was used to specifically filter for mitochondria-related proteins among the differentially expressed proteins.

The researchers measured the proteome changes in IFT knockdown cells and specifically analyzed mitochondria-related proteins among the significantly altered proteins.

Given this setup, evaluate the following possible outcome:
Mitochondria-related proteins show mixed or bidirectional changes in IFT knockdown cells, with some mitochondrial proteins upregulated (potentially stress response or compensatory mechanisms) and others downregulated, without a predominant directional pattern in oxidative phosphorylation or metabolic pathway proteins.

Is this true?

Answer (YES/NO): YES